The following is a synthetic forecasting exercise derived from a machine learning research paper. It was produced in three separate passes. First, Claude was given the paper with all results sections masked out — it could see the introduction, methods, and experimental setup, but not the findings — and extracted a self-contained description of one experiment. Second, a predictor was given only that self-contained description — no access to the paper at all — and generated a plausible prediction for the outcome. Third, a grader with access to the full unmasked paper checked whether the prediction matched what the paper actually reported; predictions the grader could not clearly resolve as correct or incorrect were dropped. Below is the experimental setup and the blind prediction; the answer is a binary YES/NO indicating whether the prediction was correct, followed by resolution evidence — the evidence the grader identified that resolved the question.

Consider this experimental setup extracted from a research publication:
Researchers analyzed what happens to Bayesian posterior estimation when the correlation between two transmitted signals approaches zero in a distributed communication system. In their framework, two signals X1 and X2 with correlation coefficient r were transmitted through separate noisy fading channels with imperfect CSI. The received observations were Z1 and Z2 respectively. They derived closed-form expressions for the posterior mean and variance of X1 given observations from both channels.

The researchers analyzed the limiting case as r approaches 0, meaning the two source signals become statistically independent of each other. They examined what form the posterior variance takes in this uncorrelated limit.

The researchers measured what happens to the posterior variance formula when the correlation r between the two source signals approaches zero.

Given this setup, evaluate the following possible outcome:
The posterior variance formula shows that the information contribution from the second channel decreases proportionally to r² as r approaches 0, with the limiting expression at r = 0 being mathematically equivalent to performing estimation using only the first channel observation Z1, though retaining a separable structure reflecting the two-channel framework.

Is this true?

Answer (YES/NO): NO